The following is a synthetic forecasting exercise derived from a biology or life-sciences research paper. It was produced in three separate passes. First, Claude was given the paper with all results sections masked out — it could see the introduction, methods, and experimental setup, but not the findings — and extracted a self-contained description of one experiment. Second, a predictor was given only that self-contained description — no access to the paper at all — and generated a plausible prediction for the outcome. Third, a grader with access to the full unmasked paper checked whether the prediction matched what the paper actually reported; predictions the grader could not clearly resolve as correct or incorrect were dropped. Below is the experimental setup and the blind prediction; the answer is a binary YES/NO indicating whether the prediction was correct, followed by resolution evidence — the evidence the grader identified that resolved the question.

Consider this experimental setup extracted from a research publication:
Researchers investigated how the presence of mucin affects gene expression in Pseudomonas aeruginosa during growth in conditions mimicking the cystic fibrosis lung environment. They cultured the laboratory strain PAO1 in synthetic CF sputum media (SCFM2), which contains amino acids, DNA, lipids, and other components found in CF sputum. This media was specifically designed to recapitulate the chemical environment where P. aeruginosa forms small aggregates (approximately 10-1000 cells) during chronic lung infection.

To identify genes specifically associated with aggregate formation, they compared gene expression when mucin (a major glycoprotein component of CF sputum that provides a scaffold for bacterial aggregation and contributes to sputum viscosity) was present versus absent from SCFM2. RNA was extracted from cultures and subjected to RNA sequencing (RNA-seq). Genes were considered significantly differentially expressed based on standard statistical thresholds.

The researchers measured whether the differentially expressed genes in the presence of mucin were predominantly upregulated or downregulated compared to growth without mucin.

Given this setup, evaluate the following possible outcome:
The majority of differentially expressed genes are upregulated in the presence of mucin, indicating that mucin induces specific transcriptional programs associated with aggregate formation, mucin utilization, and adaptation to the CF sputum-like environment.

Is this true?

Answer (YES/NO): NO